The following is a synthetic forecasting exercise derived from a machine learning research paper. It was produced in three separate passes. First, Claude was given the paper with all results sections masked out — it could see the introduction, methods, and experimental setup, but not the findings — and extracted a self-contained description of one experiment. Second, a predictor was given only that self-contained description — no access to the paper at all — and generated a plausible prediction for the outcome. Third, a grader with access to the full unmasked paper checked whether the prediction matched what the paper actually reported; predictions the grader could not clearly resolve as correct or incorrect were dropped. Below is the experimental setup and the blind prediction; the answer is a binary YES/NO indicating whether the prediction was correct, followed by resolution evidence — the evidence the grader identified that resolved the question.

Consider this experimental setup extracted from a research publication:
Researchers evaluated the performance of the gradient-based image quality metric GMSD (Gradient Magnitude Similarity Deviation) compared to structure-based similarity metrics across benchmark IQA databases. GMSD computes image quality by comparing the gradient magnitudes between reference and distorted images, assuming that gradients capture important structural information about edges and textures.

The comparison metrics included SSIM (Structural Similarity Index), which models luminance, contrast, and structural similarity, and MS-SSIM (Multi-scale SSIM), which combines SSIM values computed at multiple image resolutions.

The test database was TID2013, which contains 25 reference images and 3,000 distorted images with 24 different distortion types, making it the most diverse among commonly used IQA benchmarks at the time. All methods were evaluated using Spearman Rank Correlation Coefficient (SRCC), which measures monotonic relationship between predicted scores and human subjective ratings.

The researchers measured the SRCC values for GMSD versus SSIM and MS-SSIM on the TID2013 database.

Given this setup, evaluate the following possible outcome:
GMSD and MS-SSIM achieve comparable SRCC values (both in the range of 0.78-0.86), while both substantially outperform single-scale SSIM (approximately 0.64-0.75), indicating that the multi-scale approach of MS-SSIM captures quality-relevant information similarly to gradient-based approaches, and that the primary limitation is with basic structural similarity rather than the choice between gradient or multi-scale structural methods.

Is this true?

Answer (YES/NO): NO